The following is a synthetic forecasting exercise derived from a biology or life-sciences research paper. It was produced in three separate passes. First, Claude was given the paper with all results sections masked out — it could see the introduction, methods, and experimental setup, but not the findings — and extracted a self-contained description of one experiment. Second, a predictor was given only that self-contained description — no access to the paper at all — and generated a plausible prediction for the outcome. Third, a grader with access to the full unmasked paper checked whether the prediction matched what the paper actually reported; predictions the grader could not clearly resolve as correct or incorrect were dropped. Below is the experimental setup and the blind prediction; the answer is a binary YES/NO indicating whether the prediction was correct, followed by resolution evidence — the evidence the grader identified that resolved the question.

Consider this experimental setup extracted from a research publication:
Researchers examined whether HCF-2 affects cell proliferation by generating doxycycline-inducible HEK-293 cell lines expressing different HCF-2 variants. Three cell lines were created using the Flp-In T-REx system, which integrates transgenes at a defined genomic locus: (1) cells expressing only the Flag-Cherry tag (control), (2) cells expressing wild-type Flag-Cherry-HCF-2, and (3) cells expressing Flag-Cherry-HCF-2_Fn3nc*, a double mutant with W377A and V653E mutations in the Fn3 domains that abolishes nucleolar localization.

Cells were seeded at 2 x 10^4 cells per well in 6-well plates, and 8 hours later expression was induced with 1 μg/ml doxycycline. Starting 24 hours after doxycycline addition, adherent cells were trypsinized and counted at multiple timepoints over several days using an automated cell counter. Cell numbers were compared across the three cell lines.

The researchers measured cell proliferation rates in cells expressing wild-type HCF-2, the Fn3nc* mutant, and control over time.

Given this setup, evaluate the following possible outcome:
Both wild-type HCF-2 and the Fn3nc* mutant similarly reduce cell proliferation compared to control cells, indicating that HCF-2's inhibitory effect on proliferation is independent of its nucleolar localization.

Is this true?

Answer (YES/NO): NO